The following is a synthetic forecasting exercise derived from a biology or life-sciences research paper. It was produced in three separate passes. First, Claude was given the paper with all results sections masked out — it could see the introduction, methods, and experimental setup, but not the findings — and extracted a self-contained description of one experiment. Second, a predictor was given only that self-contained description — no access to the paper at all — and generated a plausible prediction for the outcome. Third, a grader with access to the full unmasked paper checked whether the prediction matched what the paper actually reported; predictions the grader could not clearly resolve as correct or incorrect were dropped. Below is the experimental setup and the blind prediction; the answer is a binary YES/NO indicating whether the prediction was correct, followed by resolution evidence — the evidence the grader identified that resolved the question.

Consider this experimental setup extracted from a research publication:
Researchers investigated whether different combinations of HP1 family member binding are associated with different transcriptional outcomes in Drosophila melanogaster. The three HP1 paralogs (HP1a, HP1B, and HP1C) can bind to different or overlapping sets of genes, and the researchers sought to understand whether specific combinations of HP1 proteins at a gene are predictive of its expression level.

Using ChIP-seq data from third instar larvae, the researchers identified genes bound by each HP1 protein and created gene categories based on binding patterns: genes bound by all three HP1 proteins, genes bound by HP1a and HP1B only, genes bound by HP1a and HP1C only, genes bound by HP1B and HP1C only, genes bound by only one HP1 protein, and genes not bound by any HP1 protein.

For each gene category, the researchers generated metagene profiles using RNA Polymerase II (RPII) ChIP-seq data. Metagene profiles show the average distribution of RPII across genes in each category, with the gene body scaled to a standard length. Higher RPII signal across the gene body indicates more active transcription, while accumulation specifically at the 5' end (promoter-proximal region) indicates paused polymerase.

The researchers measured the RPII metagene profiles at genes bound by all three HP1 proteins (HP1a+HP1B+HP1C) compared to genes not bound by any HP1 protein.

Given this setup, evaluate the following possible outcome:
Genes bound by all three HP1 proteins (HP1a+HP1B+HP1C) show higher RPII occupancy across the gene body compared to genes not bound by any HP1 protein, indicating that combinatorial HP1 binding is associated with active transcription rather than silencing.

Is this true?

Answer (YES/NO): YES